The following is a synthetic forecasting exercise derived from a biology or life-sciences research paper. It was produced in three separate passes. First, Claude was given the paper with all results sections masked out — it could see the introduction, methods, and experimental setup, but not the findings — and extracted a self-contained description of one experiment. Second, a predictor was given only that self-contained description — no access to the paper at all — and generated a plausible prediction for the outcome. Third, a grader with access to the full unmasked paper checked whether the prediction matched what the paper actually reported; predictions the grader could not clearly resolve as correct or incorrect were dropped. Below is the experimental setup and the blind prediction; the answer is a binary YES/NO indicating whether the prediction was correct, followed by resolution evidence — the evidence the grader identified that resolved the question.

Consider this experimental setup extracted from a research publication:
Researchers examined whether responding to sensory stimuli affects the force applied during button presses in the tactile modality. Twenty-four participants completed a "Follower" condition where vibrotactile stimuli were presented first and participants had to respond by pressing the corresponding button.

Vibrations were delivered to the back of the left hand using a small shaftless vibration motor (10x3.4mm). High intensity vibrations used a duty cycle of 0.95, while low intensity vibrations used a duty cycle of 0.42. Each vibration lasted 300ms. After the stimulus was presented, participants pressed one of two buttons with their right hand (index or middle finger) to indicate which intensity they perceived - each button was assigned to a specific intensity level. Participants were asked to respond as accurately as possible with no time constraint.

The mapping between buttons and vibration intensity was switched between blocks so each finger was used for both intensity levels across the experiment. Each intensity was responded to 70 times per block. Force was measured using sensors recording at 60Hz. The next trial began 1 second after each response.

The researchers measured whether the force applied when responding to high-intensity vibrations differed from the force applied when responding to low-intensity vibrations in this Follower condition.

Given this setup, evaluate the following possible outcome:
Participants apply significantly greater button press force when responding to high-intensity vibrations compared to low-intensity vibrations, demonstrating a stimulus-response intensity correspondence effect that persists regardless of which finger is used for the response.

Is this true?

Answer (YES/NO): NO